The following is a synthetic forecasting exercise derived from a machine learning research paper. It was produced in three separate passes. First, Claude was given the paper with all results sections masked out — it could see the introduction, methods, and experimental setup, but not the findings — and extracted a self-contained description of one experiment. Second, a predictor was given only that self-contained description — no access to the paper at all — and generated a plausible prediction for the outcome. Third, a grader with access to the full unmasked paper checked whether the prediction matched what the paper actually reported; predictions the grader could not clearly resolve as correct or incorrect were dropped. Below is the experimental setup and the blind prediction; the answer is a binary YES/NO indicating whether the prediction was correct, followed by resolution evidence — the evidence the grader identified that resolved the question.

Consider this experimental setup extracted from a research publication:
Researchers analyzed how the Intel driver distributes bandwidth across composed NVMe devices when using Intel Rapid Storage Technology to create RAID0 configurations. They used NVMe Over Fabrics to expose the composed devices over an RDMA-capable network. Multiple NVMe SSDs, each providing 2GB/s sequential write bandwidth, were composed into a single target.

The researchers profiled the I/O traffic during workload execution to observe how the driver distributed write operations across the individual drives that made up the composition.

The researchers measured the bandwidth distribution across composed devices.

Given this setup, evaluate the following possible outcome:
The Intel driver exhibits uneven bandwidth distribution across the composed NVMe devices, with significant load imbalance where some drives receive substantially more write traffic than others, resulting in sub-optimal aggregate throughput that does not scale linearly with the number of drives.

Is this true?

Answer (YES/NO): NO